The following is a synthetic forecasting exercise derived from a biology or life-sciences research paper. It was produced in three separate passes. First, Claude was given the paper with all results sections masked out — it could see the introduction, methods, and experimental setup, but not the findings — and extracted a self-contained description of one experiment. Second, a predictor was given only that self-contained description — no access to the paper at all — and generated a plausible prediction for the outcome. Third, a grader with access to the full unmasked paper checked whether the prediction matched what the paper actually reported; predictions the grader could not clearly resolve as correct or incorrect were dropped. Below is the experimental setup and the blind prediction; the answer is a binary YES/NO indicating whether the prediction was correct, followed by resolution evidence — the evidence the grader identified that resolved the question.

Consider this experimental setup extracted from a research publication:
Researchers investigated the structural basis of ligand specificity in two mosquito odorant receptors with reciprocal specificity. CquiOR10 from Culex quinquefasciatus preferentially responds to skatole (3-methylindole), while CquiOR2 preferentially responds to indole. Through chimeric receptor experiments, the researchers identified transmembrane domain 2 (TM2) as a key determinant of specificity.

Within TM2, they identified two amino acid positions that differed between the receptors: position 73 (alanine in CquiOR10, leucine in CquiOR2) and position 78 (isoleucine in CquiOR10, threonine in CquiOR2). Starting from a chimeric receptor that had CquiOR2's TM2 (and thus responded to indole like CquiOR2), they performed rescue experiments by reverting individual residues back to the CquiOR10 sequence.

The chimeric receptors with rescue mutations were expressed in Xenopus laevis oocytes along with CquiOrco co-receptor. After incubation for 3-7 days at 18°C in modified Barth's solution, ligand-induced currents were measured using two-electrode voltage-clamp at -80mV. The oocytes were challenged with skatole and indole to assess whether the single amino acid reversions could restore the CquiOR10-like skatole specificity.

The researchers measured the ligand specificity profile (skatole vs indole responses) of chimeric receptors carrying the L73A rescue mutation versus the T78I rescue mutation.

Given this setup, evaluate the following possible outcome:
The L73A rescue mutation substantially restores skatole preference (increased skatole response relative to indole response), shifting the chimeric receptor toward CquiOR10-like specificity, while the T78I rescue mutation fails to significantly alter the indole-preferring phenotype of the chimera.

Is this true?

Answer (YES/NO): YES